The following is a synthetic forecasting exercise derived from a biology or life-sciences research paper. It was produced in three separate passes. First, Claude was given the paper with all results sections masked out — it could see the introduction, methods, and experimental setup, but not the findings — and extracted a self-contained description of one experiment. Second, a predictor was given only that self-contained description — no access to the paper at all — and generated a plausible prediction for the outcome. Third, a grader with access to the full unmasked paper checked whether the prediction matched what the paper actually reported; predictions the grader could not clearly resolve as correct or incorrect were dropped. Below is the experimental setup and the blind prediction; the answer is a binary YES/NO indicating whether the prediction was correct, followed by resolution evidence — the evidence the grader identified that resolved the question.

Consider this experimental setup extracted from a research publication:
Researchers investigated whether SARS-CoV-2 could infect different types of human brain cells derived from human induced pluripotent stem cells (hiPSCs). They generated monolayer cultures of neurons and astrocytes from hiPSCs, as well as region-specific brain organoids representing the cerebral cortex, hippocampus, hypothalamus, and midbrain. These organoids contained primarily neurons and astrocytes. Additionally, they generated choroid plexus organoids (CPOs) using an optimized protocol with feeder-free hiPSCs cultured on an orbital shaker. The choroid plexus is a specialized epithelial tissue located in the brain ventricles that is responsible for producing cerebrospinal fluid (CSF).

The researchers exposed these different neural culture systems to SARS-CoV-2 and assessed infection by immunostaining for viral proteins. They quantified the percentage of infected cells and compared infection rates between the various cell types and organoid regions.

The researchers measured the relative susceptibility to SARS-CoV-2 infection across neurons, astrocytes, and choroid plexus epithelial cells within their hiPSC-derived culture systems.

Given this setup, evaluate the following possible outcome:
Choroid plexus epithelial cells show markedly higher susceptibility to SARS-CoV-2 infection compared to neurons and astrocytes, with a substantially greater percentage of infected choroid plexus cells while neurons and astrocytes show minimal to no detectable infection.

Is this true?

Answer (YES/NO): YES